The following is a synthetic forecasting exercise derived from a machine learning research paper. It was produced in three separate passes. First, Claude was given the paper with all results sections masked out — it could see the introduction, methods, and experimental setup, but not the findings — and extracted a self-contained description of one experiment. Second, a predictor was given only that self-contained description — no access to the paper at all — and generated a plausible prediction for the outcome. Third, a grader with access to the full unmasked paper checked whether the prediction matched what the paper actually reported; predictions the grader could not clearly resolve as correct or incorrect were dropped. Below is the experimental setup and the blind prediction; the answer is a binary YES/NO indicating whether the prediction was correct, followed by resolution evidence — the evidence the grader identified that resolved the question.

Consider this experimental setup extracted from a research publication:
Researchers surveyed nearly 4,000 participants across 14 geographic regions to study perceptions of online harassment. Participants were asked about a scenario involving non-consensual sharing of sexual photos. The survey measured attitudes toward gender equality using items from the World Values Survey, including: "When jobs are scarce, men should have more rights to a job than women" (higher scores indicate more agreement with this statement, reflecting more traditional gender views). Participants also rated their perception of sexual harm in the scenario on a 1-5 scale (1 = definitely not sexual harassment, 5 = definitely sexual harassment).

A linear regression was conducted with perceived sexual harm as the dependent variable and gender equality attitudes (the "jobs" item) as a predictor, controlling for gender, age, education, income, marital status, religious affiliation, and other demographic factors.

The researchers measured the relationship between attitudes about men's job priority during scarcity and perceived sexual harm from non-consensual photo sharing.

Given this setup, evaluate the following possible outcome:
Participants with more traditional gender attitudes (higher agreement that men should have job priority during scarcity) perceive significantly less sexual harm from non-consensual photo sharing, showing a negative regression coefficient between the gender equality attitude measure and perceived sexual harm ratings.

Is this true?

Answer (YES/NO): YES